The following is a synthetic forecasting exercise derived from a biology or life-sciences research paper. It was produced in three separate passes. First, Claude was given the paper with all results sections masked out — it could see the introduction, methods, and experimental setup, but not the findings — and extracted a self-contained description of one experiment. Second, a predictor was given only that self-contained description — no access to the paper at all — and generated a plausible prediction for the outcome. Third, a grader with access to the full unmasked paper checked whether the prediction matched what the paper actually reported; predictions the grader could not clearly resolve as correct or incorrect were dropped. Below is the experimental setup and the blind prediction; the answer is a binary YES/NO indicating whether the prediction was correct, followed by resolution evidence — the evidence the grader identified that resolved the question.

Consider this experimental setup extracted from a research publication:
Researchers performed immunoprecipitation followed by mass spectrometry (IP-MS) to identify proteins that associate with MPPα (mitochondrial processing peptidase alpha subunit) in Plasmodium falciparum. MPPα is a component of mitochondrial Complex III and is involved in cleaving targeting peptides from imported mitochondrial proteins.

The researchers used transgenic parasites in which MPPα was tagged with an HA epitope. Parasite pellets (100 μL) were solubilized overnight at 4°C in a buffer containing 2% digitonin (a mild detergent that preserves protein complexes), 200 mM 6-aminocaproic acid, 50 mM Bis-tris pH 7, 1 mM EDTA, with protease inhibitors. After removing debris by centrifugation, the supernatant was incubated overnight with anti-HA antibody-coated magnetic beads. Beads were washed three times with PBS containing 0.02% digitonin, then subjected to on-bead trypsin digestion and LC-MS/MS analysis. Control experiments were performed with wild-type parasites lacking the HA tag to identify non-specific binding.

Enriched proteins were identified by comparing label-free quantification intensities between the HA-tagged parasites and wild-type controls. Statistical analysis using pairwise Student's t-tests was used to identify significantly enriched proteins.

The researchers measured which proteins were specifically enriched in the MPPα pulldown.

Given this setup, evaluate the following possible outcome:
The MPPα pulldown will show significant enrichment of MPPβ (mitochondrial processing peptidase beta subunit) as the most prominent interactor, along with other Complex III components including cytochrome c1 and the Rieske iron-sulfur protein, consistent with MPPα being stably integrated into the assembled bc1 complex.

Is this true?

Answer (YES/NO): NO